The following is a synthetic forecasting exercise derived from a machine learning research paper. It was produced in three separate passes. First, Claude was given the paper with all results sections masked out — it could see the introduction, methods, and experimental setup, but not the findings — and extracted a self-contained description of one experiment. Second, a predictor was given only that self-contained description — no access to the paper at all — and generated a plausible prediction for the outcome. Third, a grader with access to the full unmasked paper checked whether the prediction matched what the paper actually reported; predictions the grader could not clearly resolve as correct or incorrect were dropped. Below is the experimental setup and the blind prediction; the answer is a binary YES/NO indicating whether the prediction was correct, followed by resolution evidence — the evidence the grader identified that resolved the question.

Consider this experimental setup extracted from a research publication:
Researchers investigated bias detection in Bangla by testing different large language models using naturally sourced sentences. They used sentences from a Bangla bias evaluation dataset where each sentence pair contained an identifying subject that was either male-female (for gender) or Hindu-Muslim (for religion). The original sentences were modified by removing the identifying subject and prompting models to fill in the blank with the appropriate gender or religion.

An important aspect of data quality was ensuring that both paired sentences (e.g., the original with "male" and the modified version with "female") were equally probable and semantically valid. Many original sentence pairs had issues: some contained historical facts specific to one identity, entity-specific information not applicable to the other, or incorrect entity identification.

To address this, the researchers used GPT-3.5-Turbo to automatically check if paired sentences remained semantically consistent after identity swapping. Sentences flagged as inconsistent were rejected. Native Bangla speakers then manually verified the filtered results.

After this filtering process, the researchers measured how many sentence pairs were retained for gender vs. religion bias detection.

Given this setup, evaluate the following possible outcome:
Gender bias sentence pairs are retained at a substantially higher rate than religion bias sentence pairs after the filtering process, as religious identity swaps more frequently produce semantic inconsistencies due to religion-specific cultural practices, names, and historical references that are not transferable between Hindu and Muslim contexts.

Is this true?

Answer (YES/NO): YES